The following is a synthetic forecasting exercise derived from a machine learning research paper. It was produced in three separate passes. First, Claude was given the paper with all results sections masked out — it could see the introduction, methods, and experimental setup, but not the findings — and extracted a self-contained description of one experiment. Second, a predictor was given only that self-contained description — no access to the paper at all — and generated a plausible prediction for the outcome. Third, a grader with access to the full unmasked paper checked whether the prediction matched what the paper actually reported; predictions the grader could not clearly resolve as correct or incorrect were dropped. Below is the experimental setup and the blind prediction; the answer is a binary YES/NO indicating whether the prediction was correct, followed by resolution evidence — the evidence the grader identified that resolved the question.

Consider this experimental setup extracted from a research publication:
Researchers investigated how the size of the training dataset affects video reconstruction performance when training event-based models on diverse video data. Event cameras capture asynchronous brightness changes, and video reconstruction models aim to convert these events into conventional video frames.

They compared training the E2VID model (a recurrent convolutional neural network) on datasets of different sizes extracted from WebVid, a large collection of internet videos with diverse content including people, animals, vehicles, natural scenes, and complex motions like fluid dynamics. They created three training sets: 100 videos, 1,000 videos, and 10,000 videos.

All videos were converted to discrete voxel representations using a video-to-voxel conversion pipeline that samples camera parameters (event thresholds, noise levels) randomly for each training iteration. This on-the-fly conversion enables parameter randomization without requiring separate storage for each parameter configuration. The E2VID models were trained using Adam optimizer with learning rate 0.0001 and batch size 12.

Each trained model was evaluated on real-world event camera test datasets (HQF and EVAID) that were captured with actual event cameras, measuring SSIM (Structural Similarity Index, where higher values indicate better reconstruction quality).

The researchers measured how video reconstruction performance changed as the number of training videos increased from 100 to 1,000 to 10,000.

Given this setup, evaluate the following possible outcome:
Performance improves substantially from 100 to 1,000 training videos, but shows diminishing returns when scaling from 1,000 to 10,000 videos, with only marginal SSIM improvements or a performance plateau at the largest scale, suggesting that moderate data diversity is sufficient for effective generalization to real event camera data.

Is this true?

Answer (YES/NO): NO